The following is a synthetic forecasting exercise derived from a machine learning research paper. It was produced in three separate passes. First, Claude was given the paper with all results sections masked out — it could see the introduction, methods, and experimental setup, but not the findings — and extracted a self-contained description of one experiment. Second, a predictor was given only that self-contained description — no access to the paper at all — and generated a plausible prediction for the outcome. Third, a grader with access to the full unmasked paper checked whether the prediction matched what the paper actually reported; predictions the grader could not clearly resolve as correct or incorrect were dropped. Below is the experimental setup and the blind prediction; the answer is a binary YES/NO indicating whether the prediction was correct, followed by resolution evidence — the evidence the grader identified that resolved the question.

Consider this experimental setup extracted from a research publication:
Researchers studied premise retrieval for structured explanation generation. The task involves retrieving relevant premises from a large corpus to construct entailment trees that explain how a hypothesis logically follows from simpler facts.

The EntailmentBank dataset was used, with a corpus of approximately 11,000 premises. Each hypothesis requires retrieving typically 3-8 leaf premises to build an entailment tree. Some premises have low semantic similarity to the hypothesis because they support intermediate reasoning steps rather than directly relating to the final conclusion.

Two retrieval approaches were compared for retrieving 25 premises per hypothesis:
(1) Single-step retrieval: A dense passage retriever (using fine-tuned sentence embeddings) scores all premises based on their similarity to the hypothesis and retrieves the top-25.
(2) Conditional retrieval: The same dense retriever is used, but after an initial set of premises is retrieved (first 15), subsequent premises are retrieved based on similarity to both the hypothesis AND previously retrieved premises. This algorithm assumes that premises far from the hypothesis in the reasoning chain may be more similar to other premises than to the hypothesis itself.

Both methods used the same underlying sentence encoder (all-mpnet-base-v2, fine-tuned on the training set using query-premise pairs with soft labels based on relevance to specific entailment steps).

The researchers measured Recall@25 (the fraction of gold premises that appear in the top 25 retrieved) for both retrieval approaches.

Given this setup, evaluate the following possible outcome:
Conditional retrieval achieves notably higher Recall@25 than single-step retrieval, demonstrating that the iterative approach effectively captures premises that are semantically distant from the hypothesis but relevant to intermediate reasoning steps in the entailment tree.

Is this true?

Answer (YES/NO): YES